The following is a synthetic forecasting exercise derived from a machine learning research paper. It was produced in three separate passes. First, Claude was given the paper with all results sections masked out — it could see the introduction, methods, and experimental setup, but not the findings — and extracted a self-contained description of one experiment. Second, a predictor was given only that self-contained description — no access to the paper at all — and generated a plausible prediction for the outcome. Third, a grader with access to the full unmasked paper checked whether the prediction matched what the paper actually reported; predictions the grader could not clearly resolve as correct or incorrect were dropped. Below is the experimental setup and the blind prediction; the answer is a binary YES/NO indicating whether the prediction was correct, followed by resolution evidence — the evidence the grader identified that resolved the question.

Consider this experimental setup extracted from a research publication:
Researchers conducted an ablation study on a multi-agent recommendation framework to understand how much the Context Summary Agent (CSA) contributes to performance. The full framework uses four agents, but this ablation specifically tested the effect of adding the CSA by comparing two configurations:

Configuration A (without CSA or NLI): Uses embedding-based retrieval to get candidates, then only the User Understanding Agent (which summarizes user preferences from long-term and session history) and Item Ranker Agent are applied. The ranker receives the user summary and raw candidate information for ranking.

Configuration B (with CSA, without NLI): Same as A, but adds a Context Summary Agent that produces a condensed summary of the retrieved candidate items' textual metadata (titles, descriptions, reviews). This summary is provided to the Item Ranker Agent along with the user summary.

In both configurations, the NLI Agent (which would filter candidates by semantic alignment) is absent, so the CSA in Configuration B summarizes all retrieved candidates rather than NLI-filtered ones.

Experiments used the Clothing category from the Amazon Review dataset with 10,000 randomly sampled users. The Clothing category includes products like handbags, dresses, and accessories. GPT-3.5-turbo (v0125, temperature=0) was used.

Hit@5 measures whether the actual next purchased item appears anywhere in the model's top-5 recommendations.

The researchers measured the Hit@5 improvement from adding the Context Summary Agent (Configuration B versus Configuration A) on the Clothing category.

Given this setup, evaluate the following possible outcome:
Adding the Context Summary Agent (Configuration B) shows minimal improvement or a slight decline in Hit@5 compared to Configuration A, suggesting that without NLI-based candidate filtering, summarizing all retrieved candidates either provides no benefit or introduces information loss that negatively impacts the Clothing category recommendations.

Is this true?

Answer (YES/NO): NO